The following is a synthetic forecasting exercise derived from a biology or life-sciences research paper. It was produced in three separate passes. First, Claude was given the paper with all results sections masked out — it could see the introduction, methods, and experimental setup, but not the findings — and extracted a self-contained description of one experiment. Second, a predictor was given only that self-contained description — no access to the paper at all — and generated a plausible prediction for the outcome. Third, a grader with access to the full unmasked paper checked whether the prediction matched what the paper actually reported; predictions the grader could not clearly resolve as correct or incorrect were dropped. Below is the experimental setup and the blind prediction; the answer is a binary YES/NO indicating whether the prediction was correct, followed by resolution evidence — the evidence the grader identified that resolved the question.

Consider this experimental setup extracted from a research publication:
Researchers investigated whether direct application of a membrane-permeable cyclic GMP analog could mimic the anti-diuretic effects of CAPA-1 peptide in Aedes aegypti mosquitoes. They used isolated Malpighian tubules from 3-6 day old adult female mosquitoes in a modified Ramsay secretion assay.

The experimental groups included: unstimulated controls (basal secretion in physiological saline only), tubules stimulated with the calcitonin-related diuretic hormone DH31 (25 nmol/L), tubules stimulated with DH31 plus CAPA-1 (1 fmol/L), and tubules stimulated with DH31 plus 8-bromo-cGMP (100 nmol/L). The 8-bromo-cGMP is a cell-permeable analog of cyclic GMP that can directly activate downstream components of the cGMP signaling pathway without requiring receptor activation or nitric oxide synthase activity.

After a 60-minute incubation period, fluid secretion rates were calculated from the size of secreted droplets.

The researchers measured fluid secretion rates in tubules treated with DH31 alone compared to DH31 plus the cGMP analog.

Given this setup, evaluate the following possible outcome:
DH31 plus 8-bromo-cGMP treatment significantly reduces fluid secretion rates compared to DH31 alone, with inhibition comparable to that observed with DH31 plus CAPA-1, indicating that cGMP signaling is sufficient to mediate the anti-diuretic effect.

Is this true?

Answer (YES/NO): YES